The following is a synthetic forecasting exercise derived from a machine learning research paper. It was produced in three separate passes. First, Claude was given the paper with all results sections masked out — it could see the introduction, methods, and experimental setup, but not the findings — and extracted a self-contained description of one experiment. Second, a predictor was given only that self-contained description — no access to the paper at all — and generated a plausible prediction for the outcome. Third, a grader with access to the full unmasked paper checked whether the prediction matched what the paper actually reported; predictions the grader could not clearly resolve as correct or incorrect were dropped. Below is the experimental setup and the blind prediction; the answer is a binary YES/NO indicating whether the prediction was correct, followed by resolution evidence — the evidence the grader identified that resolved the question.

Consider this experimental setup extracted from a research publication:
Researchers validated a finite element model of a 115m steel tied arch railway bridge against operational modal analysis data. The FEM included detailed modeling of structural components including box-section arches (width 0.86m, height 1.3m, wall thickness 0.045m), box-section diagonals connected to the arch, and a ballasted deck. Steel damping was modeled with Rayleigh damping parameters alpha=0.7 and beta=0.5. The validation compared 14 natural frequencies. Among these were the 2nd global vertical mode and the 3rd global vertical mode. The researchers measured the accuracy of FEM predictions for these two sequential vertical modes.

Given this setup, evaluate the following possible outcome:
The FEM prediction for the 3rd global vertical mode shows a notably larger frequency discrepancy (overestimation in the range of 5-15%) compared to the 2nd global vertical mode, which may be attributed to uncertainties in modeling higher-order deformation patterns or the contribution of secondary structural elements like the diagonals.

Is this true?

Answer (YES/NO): NO